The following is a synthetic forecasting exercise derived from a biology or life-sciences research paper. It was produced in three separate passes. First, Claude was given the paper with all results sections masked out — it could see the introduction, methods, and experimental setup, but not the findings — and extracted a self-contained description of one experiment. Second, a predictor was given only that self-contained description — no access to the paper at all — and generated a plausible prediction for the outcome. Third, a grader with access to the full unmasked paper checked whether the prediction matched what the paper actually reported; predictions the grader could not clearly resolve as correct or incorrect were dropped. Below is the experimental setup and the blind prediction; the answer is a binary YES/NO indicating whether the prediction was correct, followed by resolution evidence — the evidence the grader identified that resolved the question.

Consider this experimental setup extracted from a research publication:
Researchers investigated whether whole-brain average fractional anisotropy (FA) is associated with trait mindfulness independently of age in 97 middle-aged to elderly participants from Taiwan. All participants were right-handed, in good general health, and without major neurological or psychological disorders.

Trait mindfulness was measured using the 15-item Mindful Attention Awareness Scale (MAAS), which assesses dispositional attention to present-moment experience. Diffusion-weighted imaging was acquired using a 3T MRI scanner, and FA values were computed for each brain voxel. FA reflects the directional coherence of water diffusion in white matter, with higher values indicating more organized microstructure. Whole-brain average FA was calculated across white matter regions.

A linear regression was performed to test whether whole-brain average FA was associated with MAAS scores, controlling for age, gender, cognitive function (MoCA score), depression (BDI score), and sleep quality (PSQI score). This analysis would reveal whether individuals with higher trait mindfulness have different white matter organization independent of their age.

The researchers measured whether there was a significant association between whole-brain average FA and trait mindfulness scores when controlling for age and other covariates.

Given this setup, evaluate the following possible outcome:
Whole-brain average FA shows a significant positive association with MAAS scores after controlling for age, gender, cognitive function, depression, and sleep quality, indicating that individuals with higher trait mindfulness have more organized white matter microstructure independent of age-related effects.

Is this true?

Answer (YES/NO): NO